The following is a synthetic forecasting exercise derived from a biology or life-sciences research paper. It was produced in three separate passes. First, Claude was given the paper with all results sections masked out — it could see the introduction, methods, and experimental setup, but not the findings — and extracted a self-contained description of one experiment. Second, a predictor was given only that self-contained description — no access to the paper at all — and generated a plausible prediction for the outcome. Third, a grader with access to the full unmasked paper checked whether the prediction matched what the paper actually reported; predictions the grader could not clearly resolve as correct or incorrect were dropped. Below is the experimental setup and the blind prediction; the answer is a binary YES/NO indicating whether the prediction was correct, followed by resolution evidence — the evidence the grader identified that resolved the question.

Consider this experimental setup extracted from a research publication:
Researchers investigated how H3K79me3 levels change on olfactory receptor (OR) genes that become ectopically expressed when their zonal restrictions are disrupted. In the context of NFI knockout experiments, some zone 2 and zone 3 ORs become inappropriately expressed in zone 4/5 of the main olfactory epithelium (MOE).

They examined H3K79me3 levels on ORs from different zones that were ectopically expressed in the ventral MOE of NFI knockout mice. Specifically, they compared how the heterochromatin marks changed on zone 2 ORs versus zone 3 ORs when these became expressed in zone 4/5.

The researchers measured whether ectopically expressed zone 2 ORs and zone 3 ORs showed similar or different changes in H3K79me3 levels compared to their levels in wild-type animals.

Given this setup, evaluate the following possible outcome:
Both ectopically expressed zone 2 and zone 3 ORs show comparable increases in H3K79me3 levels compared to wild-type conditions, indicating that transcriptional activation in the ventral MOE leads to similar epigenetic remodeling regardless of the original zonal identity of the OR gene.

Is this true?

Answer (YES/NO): NO